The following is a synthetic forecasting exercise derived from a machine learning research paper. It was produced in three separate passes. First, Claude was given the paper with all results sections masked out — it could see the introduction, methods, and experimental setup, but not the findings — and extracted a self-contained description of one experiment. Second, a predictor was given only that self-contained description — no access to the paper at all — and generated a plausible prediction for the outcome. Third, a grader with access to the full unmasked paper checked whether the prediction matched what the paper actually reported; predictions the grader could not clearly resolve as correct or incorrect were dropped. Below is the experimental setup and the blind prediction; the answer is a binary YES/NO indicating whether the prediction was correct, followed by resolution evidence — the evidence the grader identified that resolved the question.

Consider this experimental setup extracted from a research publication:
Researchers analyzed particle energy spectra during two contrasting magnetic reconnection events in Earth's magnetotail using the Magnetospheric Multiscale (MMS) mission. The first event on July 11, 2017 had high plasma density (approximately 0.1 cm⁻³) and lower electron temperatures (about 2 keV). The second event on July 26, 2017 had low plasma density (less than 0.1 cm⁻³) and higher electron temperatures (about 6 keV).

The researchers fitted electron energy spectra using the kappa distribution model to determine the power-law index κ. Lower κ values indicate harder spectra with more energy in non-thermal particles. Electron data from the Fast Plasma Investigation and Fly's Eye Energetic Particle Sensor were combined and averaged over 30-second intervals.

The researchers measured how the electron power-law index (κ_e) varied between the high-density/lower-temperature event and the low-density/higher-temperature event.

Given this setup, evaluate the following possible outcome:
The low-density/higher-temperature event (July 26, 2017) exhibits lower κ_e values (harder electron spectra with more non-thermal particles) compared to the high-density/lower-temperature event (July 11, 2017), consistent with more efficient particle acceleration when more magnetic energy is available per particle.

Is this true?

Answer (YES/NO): NO